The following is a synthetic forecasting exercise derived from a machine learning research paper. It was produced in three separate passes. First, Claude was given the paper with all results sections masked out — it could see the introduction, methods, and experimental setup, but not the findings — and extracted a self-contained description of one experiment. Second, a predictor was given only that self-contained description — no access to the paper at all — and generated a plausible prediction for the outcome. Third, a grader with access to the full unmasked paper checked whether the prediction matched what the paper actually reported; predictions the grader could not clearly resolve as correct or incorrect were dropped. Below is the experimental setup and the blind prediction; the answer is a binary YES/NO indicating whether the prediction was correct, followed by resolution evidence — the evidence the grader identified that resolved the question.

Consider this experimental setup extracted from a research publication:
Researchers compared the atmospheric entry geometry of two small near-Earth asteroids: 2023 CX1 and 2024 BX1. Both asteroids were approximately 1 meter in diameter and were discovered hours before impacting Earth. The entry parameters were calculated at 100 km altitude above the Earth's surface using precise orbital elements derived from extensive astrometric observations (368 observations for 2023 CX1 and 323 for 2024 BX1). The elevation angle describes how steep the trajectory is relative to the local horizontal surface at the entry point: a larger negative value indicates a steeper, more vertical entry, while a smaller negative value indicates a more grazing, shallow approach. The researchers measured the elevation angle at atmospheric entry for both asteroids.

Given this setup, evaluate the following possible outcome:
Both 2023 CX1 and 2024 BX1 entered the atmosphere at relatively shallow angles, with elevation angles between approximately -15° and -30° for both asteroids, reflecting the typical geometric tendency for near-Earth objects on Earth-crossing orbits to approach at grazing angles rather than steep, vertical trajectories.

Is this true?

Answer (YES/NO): NO